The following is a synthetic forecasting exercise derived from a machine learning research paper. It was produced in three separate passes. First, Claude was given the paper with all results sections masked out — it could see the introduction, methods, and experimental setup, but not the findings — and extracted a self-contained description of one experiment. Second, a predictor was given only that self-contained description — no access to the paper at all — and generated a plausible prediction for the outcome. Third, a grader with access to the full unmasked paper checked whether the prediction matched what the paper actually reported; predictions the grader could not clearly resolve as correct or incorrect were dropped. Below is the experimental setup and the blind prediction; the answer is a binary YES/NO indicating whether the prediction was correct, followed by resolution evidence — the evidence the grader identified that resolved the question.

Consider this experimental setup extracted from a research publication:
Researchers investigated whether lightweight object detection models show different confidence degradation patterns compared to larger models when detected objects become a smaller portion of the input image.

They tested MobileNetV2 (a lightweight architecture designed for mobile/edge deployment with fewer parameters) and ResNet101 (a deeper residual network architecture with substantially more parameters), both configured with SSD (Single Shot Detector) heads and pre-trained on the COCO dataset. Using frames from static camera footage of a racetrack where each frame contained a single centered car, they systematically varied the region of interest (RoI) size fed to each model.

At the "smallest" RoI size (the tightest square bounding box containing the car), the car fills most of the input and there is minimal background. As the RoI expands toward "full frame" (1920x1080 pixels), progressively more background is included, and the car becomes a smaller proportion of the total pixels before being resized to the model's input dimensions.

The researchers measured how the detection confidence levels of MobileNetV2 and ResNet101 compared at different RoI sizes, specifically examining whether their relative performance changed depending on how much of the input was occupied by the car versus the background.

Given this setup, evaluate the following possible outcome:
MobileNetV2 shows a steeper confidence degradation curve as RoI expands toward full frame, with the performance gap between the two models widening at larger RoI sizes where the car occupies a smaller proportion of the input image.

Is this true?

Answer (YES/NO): YES